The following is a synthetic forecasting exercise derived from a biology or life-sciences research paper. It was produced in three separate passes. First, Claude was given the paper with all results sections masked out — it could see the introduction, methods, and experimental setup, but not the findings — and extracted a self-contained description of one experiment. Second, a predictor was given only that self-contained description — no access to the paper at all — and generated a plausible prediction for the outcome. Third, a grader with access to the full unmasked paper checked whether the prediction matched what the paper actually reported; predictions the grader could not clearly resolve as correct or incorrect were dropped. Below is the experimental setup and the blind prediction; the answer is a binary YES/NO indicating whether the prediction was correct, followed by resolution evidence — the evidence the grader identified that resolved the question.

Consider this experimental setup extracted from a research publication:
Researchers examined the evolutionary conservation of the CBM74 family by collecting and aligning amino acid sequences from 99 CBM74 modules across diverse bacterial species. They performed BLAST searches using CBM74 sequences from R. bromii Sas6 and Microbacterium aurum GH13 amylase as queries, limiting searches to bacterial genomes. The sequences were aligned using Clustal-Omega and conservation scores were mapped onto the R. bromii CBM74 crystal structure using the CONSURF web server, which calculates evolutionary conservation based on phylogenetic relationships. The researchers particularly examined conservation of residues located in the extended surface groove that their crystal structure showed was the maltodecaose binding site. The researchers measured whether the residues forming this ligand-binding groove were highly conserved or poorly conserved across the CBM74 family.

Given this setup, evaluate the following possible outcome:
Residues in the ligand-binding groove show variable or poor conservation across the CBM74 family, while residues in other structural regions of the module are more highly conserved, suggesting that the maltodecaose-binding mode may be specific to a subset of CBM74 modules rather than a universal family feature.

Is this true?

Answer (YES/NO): NO